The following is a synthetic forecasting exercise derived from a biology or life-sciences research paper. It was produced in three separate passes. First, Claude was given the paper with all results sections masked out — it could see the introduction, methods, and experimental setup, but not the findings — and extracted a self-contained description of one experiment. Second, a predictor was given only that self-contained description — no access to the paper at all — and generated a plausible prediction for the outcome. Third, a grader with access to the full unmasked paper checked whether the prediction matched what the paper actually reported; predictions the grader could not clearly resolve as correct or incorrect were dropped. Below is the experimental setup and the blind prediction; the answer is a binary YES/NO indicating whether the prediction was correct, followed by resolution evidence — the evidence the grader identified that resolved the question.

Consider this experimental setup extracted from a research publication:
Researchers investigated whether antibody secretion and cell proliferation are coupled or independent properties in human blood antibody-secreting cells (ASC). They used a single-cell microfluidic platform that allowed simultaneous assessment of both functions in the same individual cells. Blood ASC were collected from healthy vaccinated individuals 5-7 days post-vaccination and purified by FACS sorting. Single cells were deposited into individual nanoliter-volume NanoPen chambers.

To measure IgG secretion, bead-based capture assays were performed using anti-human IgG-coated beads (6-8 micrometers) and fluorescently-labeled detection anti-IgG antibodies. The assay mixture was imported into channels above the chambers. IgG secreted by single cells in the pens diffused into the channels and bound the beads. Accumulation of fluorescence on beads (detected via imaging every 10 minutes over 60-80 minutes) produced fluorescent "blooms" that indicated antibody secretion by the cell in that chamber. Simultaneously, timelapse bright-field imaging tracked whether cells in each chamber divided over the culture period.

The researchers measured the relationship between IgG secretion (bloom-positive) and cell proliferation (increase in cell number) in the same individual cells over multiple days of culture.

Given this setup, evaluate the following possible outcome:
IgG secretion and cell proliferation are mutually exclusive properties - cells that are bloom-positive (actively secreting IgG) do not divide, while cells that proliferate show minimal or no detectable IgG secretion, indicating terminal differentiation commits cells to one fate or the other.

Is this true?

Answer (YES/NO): NO